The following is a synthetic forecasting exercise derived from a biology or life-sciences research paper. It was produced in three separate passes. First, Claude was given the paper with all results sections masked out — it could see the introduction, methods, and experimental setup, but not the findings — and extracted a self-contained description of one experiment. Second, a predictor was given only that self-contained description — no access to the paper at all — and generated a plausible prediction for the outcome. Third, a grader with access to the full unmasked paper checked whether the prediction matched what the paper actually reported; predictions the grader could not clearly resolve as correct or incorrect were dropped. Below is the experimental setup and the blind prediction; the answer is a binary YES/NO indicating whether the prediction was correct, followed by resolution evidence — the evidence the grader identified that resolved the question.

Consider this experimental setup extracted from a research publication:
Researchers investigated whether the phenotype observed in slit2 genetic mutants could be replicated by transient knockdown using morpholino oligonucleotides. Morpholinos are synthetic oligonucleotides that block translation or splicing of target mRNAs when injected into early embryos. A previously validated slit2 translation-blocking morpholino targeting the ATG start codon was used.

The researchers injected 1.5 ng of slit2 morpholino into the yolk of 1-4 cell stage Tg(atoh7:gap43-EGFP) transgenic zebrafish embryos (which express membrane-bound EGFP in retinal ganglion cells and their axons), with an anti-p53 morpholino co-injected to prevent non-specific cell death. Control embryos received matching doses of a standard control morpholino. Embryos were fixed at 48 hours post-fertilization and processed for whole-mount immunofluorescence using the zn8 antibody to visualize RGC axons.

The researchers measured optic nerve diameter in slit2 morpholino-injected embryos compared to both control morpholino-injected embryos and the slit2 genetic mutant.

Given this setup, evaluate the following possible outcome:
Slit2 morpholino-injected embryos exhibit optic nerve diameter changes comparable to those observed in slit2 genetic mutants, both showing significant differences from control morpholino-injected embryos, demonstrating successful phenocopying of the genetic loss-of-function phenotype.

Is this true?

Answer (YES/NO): NO